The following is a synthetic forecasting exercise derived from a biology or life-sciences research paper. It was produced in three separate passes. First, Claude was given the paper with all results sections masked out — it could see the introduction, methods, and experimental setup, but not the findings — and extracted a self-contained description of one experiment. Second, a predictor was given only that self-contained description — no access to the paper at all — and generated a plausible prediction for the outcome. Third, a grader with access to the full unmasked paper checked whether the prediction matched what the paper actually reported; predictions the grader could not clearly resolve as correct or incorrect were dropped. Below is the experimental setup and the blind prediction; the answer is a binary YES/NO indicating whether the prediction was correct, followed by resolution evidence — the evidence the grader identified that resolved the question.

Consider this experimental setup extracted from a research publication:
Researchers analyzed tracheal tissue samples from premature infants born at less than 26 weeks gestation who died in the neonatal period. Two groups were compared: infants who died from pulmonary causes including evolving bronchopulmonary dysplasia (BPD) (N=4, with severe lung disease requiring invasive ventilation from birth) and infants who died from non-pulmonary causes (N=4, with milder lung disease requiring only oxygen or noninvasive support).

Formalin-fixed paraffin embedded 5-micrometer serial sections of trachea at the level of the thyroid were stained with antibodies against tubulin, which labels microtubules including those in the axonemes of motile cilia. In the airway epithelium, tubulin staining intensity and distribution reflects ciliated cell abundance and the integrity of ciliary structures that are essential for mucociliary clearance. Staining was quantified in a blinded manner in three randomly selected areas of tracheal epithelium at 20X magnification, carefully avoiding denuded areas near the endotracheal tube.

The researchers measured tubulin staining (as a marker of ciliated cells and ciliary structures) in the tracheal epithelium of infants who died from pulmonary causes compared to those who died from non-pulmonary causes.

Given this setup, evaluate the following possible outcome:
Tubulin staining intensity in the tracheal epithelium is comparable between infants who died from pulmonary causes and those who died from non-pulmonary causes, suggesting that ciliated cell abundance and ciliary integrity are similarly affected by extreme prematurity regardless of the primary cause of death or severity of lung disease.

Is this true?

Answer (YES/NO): NO